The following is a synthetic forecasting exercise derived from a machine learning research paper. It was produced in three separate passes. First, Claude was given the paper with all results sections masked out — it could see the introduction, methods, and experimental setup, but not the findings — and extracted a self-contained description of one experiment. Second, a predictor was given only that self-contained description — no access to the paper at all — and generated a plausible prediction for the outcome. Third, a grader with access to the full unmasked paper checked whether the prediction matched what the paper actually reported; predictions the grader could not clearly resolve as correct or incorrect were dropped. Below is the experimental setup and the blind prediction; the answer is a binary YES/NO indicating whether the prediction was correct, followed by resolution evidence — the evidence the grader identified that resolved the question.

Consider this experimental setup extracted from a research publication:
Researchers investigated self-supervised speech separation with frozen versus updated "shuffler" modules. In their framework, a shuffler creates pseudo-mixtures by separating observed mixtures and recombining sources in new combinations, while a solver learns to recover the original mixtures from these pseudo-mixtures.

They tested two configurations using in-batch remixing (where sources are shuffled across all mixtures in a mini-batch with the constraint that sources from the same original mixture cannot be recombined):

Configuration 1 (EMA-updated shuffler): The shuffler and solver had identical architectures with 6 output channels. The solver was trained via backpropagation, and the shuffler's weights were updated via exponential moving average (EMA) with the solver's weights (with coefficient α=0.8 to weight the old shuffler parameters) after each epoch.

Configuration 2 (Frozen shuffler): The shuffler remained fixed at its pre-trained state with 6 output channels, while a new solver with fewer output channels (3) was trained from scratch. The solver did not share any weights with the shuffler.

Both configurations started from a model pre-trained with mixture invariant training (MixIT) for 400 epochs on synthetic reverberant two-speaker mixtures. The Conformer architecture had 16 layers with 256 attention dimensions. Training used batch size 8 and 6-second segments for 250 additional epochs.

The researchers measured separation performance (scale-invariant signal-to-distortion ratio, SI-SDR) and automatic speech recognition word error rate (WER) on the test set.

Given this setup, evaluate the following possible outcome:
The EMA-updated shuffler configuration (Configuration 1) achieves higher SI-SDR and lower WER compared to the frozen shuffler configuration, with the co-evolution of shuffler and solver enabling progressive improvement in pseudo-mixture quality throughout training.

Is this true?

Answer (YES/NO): YES